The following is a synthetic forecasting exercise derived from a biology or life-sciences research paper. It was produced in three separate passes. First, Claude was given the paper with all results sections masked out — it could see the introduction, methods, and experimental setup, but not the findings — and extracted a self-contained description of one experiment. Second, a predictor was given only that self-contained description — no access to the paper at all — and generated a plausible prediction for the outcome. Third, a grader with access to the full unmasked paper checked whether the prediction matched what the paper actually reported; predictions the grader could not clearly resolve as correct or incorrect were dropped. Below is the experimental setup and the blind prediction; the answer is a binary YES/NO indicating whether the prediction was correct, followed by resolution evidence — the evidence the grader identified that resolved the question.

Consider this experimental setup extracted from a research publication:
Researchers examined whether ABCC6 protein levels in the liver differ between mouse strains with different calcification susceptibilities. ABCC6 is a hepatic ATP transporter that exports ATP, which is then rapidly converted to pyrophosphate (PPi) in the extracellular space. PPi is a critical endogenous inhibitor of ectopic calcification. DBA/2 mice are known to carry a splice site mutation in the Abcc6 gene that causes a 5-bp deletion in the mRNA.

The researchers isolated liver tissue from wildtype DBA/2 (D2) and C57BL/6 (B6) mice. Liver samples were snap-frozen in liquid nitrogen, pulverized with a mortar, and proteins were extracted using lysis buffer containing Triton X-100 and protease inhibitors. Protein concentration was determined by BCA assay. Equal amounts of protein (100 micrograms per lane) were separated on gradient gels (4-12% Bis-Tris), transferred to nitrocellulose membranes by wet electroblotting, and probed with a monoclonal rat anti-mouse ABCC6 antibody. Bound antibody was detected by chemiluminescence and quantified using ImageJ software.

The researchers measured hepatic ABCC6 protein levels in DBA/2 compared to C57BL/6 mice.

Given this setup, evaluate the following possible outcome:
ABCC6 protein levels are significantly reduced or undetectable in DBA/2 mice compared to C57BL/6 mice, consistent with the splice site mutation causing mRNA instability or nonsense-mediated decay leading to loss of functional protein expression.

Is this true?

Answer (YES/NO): NO